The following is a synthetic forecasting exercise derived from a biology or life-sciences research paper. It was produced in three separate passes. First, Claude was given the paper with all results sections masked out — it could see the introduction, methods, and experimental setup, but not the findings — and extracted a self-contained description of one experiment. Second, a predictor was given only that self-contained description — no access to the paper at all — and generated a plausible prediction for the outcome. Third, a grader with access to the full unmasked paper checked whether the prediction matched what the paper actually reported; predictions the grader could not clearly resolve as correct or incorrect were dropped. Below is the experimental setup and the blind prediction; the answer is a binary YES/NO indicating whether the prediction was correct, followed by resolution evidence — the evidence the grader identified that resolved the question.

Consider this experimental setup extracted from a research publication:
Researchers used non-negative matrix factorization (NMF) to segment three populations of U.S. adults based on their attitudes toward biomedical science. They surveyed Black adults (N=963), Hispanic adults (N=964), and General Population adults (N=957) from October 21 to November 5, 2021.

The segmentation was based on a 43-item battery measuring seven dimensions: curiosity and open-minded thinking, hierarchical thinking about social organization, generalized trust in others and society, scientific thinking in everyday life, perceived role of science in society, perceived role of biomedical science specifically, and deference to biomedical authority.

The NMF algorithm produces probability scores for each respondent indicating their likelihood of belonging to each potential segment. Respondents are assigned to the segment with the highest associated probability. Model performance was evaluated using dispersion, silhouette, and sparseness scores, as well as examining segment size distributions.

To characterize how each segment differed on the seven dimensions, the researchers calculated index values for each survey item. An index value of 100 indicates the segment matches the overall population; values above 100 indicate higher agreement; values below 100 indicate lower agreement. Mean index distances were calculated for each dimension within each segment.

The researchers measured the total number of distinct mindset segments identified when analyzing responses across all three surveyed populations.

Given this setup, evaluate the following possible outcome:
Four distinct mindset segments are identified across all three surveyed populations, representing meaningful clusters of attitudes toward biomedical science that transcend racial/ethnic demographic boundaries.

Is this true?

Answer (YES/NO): NO